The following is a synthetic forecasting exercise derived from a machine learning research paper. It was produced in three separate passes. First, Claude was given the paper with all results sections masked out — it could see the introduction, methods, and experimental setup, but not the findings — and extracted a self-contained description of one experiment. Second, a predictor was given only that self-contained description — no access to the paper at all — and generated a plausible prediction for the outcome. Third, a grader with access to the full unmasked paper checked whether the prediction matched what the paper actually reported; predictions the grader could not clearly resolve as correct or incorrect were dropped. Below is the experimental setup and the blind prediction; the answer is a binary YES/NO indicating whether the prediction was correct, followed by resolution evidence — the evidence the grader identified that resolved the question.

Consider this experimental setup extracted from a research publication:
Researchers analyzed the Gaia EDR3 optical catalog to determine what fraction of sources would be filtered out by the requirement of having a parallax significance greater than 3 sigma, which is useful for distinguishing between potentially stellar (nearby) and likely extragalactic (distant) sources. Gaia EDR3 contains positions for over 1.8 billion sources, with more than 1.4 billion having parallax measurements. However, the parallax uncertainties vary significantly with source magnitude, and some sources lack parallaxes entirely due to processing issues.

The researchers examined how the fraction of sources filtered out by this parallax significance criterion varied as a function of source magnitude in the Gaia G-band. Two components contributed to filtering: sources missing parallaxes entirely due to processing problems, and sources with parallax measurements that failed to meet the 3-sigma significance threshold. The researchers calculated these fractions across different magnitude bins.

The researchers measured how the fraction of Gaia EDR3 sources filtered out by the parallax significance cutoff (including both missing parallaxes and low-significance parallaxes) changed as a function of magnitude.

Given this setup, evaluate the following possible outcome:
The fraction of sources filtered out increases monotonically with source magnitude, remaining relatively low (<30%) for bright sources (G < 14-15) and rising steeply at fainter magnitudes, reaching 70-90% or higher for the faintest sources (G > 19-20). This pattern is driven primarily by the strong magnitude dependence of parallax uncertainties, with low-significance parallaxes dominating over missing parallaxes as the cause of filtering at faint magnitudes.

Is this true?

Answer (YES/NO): NO